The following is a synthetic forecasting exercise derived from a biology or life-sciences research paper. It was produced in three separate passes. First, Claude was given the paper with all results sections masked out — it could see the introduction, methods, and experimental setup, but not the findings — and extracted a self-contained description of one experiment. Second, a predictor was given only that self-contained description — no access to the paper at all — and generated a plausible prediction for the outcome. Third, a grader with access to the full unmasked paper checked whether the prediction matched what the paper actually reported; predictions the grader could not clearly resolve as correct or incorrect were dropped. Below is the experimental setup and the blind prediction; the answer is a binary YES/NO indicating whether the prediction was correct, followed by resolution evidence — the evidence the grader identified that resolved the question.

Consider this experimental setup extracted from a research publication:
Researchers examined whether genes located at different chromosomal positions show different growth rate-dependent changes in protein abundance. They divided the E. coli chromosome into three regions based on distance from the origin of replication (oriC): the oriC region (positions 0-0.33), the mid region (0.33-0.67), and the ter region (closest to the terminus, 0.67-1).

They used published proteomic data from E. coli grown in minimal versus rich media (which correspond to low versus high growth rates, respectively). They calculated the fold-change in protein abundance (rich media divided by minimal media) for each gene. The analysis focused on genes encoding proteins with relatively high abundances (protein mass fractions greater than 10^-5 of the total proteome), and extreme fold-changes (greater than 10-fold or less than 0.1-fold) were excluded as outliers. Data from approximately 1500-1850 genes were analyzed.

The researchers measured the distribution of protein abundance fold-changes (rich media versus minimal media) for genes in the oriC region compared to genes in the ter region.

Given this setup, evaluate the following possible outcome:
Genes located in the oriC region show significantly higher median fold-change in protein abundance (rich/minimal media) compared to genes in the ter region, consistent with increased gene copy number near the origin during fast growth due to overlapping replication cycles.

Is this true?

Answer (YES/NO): YES